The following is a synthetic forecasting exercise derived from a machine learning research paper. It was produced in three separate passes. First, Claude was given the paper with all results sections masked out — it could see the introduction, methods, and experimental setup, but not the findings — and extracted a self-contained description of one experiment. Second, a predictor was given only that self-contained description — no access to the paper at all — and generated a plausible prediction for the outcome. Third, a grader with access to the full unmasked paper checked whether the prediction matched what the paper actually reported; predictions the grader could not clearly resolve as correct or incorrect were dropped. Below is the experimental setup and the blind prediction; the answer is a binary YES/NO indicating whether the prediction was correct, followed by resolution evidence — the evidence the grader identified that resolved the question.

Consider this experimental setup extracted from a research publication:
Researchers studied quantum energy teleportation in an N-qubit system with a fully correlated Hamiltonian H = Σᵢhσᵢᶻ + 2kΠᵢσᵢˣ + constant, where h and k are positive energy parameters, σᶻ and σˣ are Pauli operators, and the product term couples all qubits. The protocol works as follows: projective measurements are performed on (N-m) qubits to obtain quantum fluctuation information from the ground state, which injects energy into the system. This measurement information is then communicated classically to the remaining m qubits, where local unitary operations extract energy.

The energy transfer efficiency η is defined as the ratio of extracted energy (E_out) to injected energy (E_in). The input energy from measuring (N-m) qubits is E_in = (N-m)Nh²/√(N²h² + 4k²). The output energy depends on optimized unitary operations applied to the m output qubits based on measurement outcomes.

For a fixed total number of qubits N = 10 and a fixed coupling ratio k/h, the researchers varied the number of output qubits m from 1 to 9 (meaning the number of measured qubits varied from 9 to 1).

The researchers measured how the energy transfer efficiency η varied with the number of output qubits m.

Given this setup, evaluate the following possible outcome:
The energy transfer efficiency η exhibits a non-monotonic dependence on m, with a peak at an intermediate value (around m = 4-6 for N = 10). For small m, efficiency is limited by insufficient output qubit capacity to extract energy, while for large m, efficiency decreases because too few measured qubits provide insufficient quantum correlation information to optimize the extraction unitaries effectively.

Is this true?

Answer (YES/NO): NO